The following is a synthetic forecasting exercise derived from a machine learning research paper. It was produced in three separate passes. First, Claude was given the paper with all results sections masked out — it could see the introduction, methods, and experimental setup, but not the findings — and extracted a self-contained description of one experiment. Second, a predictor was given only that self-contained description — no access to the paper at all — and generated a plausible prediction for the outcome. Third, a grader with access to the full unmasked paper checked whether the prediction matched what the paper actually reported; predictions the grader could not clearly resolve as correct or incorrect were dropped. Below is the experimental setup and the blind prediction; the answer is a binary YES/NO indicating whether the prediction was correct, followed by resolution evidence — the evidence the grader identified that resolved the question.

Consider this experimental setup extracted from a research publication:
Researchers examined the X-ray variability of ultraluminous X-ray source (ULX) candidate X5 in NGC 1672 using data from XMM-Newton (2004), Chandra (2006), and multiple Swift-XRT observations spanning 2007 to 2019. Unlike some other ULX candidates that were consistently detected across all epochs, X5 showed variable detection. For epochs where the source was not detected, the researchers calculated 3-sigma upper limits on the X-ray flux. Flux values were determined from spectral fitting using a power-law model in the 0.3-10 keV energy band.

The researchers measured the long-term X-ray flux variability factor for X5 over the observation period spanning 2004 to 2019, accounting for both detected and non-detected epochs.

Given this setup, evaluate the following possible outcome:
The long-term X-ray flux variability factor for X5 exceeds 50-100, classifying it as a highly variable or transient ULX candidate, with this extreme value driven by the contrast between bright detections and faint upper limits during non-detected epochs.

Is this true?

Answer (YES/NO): NO